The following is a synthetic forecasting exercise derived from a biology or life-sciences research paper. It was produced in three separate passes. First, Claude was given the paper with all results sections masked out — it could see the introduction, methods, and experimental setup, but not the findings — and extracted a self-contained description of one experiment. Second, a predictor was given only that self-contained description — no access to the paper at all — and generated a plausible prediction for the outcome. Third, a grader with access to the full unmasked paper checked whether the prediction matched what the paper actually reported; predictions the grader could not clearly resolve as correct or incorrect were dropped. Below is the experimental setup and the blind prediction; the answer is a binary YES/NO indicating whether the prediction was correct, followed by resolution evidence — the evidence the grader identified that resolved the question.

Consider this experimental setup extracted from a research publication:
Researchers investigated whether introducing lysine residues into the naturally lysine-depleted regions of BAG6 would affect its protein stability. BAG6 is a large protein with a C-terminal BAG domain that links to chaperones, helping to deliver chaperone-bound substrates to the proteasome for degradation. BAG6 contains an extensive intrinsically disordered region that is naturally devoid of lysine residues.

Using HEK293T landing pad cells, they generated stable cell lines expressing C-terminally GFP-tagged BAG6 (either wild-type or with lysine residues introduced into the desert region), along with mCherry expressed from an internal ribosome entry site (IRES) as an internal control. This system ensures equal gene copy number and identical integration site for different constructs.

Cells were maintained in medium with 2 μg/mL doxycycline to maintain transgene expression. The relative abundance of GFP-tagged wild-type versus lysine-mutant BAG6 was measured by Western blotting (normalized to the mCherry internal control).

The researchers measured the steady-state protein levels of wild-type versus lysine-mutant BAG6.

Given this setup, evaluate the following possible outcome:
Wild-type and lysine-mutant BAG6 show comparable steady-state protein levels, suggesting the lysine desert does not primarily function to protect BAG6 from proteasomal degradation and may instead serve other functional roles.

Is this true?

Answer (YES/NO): NO